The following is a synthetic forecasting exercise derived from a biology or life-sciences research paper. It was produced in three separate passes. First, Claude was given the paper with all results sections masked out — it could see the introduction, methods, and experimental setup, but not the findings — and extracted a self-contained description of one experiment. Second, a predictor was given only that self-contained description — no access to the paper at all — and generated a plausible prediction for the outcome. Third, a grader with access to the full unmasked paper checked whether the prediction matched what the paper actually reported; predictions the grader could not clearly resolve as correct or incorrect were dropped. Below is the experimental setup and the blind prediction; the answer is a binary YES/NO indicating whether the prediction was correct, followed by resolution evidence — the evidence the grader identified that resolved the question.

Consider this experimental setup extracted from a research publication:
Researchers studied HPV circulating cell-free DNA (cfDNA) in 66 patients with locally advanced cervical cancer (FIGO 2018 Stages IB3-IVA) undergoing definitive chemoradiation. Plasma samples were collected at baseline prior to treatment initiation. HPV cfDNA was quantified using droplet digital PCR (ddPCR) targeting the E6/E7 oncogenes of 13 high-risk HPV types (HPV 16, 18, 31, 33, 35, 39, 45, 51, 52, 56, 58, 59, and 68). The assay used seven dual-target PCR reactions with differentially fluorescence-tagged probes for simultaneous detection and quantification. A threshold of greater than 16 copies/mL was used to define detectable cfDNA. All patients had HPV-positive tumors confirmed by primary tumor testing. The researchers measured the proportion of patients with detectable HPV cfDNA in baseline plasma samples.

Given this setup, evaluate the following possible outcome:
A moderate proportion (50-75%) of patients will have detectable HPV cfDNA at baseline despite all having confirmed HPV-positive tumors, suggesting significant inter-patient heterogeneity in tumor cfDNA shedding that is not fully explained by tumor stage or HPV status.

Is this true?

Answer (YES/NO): YES